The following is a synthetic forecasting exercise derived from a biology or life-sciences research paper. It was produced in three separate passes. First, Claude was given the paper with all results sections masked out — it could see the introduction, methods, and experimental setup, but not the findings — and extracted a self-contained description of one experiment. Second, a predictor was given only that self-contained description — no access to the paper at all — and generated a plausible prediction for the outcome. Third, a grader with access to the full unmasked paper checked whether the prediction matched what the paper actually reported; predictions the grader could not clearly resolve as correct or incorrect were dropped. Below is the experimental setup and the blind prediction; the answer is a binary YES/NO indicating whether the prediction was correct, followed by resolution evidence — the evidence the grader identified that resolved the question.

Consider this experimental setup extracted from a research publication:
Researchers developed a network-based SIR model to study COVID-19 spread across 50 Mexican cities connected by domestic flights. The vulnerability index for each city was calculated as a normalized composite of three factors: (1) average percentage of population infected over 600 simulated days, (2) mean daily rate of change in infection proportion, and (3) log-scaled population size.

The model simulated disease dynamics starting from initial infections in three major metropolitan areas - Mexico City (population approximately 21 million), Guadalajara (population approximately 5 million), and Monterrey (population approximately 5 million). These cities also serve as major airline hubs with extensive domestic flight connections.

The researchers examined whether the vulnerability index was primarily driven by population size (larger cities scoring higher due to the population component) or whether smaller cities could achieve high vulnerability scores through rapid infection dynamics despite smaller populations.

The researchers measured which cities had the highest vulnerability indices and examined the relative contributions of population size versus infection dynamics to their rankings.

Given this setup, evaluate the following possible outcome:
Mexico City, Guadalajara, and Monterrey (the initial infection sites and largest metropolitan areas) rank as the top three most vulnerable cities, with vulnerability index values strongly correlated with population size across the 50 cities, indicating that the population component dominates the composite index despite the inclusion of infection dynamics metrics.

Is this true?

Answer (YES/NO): NO